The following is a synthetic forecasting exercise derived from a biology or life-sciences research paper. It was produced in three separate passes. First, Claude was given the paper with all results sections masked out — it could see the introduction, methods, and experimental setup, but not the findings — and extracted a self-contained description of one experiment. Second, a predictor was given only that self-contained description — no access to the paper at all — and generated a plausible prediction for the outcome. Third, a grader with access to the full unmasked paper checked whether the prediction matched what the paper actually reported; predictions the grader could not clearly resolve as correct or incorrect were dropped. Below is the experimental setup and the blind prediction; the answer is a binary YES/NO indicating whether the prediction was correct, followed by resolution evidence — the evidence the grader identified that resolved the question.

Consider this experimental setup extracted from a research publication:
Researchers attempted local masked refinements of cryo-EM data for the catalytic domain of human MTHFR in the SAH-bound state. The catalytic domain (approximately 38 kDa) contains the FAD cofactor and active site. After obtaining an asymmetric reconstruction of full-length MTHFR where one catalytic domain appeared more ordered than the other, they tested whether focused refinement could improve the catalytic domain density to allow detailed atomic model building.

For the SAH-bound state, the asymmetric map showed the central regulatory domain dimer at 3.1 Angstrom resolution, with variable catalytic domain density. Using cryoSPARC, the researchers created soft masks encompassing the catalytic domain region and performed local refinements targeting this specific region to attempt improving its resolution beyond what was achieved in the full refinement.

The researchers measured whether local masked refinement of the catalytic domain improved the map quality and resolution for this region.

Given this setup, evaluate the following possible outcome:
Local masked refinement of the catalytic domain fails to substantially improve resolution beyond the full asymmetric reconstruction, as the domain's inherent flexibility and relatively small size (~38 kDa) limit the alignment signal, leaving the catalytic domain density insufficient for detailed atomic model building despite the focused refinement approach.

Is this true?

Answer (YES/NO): YES